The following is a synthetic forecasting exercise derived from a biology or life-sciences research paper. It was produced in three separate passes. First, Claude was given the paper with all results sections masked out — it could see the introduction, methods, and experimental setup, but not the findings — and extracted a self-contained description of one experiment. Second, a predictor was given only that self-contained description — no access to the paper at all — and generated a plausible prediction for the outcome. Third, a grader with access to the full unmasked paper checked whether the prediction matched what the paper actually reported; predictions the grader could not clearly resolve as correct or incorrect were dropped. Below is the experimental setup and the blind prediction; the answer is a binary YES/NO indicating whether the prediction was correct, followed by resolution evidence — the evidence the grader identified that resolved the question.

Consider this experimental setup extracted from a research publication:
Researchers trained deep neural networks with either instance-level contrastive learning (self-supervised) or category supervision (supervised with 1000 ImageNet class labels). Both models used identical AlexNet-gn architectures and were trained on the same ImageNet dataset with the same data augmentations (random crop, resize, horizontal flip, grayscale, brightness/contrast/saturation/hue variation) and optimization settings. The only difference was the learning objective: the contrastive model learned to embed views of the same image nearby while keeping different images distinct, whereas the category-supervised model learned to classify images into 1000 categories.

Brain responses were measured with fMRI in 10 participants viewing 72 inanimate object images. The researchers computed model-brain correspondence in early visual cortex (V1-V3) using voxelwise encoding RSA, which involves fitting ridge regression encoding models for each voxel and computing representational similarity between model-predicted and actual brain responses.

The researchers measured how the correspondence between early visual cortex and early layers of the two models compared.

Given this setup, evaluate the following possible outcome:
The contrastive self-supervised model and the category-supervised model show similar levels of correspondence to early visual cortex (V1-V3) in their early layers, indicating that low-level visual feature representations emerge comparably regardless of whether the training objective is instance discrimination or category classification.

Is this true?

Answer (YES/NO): YES